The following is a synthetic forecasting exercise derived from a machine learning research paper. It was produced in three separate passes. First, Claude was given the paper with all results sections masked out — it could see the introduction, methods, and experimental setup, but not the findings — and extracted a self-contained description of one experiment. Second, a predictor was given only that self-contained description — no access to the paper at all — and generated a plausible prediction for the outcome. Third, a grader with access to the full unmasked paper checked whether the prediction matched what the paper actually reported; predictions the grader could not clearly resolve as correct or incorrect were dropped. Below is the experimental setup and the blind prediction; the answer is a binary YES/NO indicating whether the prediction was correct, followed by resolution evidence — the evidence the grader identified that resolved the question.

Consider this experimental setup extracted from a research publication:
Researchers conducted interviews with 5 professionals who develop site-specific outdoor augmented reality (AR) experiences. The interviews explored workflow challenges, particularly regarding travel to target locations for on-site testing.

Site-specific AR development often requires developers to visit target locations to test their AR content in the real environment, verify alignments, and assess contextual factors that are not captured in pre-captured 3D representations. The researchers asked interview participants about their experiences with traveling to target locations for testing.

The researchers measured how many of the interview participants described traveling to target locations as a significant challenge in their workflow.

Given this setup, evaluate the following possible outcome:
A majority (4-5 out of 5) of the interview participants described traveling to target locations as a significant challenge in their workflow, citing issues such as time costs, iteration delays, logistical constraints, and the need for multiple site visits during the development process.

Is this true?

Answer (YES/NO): YES